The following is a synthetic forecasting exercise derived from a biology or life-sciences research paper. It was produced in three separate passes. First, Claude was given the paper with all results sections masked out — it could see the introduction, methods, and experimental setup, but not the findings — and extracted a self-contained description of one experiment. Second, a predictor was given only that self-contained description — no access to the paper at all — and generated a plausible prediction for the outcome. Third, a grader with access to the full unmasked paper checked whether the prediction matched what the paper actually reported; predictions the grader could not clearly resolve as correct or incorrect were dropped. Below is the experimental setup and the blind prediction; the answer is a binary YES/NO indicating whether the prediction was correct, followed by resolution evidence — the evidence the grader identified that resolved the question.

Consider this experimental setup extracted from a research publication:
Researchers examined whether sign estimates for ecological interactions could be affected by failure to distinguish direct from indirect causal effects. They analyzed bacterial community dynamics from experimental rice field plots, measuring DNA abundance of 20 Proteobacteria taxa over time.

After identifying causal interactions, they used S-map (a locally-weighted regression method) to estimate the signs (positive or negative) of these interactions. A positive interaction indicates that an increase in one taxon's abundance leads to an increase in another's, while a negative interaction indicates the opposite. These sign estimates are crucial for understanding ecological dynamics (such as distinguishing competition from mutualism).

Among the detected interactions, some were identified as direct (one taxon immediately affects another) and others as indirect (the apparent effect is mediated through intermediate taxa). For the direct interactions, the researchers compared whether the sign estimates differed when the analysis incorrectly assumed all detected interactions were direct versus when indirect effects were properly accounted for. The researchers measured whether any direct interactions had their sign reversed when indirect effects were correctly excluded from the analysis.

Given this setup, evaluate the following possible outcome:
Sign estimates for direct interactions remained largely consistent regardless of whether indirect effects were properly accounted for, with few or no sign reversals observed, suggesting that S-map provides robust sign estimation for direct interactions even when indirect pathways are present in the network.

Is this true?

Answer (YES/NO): NO